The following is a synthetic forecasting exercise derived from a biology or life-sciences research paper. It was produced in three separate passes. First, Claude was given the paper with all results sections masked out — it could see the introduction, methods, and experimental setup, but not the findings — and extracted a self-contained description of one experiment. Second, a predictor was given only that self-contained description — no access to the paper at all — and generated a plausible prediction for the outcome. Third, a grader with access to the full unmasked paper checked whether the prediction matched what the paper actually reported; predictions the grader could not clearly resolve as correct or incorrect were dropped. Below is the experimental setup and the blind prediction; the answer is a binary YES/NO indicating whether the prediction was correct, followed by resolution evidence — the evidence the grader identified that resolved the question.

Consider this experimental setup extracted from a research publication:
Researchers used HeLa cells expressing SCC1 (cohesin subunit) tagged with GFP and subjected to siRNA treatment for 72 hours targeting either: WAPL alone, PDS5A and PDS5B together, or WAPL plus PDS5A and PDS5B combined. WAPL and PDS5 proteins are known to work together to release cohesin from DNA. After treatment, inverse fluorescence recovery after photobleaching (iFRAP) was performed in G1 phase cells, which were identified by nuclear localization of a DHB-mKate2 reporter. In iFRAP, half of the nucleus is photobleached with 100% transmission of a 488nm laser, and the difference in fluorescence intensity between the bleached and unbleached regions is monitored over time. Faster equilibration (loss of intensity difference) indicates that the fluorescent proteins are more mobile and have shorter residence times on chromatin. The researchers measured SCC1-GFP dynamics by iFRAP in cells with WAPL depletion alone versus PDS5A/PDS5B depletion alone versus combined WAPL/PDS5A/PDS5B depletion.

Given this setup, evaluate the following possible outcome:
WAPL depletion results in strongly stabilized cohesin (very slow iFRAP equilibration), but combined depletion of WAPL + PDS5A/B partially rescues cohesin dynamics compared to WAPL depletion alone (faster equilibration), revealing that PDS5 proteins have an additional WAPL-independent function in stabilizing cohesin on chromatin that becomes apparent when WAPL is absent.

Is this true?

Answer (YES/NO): NO